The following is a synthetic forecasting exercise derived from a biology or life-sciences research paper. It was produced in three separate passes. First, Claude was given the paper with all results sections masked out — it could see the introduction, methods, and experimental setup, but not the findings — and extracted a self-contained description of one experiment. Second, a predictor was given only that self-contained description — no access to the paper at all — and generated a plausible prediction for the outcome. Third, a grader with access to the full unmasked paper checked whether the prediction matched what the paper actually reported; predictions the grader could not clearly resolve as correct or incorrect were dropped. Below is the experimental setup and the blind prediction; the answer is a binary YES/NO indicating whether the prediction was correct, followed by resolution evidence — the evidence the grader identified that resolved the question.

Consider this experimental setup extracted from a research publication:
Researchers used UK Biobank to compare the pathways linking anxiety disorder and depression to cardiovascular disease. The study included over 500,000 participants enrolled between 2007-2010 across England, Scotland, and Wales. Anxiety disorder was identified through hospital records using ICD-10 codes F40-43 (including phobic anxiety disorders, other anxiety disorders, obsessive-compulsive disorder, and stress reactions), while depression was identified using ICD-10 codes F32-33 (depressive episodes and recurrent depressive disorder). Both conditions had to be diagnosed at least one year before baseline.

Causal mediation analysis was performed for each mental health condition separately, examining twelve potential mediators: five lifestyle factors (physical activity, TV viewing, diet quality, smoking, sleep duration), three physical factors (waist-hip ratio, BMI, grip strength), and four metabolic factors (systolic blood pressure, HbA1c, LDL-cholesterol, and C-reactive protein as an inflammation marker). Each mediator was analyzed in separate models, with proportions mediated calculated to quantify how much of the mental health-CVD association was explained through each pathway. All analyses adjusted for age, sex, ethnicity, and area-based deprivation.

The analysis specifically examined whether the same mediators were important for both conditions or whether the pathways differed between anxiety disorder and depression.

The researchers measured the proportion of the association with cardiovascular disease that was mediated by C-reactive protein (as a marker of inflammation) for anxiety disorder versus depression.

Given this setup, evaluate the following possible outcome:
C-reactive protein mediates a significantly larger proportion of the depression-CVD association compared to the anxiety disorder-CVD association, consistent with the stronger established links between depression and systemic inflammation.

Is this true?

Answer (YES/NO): YES